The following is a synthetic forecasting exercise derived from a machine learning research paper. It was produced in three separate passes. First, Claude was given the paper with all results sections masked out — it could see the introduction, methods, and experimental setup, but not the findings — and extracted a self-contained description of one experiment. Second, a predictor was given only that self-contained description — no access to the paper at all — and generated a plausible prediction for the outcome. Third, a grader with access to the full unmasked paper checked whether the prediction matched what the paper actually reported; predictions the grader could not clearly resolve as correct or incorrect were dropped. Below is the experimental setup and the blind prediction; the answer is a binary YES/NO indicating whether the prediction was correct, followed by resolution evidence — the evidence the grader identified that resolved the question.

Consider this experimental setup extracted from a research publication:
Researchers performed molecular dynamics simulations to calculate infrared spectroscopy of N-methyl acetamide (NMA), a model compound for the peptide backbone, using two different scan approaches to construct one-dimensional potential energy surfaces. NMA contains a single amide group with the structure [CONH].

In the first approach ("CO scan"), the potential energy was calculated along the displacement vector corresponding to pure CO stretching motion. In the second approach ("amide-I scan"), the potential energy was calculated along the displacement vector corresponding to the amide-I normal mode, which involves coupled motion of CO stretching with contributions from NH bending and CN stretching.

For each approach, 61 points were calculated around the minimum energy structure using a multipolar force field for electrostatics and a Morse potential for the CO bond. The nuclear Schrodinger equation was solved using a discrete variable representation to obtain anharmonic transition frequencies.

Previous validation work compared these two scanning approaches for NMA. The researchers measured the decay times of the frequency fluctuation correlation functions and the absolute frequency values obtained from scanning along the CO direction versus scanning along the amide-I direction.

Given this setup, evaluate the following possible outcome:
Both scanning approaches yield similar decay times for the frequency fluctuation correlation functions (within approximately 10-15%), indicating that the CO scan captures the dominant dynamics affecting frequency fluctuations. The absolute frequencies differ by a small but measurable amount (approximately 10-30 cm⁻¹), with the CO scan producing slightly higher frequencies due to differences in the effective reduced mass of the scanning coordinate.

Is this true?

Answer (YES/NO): NO